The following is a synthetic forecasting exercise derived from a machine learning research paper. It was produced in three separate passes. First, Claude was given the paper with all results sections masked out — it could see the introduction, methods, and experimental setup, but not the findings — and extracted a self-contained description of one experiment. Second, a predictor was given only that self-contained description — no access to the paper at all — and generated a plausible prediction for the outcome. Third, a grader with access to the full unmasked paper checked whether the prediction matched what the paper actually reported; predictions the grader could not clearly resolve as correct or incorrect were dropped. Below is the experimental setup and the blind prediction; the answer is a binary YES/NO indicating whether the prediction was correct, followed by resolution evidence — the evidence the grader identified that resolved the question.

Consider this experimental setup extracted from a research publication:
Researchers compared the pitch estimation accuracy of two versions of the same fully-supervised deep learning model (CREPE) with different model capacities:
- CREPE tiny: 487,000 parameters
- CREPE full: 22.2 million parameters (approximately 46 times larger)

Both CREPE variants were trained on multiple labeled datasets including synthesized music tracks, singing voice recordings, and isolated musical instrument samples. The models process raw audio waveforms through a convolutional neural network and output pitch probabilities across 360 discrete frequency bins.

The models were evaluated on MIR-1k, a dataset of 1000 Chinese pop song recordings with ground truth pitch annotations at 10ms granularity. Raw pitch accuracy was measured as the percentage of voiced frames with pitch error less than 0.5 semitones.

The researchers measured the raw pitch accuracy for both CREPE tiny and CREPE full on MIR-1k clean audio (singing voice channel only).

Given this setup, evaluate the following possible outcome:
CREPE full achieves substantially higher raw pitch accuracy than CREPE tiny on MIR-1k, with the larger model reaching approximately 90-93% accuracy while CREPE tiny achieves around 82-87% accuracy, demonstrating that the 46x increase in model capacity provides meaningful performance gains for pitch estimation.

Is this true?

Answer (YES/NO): NO